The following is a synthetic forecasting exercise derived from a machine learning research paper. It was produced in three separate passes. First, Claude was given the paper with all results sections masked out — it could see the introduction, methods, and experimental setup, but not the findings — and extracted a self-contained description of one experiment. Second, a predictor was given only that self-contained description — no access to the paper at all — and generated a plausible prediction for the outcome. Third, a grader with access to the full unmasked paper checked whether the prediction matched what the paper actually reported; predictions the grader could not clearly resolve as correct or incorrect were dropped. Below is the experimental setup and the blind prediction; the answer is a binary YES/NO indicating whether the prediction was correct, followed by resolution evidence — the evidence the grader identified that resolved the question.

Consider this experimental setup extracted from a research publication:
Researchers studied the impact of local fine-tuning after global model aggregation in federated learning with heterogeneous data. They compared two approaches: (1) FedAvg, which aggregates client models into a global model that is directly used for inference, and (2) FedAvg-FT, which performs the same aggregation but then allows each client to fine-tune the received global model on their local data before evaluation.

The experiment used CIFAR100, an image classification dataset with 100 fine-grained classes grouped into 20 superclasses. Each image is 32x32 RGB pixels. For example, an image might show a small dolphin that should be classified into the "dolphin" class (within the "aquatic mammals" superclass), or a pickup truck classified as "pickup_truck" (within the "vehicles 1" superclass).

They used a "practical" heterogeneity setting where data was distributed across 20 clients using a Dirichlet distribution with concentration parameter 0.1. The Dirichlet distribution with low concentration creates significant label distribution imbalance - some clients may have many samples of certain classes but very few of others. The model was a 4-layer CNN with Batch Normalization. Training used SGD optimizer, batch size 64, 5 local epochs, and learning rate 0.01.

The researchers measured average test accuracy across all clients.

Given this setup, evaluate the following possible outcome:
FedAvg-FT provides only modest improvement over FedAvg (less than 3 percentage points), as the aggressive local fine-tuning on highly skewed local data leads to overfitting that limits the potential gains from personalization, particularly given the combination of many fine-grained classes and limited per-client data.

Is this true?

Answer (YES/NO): NO